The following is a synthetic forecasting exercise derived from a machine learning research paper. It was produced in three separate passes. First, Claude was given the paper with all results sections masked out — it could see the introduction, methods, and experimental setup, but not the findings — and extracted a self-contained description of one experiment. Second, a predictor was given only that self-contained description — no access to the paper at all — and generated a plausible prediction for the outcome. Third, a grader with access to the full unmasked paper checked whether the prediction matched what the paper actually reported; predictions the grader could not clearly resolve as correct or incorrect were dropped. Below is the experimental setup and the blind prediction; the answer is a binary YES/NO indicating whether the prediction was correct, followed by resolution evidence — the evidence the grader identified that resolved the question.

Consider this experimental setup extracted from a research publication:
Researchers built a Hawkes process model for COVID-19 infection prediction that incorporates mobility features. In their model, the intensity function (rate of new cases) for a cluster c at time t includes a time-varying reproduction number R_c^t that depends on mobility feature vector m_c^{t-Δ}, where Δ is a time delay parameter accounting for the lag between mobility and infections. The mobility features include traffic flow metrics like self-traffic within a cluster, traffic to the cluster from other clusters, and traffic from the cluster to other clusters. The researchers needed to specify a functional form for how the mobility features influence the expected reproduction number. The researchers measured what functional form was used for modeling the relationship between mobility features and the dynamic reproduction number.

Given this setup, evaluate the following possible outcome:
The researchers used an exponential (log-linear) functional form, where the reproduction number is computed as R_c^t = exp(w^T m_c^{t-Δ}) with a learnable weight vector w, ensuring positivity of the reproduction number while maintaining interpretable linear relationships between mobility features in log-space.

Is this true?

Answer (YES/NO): YES